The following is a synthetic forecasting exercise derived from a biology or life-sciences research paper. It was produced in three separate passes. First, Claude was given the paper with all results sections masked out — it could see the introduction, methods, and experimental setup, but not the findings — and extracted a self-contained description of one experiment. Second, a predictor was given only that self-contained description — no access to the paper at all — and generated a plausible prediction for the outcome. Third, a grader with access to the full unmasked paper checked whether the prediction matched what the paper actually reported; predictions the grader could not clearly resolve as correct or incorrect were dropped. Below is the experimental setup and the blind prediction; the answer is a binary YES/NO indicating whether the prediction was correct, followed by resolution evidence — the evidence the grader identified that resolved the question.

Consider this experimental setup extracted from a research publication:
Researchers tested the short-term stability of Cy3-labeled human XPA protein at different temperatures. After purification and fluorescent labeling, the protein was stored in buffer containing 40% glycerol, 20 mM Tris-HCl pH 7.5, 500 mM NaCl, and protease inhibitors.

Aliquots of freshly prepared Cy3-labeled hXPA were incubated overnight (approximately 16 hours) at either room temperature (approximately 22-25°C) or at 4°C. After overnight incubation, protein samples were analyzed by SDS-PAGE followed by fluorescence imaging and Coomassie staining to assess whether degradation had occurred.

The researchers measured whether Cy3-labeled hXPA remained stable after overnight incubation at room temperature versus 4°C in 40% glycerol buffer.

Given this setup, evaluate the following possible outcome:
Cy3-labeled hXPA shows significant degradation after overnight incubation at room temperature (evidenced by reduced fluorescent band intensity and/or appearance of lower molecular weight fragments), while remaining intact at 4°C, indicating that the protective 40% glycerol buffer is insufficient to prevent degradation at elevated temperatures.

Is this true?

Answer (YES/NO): NO